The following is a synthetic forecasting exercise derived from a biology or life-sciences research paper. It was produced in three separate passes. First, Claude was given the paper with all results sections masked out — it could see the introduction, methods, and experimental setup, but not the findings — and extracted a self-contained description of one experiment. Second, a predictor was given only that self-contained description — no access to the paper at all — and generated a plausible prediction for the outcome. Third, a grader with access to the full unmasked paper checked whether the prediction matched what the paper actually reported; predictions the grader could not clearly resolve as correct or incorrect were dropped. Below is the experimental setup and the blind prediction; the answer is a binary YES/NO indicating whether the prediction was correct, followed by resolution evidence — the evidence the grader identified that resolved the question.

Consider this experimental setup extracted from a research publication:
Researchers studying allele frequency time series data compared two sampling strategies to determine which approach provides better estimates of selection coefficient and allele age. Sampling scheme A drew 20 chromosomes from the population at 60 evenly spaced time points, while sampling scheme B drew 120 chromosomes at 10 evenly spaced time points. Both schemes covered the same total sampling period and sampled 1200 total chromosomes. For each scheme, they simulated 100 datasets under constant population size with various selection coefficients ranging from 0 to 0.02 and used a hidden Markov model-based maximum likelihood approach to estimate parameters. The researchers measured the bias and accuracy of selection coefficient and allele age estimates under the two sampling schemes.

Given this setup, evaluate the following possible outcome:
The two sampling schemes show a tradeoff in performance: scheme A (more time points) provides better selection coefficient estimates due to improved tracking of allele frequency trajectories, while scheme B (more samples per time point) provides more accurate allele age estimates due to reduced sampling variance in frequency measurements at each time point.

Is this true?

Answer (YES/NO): NO